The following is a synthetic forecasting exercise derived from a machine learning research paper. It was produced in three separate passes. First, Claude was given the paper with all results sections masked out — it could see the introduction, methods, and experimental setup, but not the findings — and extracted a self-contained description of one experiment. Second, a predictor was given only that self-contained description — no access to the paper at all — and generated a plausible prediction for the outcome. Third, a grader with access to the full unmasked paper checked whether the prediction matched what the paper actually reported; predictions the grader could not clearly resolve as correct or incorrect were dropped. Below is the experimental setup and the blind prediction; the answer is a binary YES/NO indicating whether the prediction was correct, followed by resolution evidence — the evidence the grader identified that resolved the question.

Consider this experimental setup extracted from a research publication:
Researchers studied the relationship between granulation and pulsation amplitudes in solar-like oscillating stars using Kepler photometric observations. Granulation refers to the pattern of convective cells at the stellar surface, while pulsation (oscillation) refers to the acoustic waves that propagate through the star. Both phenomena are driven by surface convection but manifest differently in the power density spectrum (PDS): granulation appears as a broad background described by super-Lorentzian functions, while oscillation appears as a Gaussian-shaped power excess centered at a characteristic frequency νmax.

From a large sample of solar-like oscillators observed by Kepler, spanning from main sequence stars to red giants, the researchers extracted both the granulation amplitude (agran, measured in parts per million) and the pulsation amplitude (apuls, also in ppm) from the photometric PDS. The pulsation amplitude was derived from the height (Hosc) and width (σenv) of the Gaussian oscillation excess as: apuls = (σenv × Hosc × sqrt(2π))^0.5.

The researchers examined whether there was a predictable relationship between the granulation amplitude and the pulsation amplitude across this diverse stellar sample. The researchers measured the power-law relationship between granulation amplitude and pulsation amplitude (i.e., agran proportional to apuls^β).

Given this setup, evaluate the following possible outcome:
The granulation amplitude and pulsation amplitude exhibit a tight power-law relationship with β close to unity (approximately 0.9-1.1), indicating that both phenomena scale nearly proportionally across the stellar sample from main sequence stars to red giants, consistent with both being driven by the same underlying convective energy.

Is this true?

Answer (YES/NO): NO